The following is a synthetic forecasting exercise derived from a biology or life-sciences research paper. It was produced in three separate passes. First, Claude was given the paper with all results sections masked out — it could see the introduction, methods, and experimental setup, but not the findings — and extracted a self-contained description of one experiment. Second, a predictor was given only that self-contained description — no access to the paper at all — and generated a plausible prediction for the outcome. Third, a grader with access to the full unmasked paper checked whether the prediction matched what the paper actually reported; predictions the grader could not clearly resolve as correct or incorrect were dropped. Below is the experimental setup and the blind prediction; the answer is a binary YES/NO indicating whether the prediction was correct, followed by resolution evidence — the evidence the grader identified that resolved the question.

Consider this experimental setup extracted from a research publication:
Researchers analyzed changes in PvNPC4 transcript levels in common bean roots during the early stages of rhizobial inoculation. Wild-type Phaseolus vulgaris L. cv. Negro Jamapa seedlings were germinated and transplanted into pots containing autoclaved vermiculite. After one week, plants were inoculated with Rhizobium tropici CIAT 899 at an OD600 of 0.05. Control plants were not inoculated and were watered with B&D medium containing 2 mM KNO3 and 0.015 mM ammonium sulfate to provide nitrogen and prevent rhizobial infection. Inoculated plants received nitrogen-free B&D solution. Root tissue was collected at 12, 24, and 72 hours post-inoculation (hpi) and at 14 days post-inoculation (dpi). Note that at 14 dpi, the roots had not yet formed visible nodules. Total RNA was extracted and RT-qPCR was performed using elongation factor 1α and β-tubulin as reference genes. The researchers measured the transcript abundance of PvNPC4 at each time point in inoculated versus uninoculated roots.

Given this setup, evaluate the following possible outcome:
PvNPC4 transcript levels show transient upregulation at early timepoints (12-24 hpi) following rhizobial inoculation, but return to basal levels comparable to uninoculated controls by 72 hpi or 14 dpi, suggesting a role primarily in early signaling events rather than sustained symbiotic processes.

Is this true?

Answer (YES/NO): NO